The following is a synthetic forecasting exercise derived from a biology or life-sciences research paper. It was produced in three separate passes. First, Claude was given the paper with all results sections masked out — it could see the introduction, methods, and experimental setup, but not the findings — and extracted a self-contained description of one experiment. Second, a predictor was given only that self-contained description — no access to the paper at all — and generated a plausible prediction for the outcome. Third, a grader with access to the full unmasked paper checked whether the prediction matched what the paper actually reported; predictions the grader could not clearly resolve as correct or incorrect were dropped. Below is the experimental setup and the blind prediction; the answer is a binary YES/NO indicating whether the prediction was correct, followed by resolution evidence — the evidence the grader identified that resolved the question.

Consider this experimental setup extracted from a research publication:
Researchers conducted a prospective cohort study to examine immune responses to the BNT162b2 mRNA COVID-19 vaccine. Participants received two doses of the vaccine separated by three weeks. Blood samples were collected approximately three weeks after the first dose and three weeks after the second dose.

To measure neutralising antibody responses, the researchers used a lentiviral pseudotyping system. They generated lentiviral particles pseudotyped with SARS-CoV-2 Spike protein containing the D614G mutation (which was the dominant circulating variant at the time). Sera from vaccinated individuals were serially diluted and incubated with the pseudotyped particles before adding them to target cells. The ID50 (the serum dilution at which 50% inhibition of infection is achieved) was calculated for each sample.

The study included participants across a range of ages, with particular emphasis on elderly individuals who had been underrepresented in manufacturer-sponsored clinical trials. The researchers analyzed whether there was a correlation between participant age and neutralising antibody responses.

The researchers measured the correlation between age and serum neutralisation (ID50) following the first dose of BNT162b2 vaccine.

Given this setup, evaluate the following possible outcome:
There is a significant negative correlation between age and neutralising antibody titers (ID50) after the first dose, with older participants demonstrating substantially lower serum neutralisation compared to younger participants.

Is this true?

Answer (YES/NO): YES